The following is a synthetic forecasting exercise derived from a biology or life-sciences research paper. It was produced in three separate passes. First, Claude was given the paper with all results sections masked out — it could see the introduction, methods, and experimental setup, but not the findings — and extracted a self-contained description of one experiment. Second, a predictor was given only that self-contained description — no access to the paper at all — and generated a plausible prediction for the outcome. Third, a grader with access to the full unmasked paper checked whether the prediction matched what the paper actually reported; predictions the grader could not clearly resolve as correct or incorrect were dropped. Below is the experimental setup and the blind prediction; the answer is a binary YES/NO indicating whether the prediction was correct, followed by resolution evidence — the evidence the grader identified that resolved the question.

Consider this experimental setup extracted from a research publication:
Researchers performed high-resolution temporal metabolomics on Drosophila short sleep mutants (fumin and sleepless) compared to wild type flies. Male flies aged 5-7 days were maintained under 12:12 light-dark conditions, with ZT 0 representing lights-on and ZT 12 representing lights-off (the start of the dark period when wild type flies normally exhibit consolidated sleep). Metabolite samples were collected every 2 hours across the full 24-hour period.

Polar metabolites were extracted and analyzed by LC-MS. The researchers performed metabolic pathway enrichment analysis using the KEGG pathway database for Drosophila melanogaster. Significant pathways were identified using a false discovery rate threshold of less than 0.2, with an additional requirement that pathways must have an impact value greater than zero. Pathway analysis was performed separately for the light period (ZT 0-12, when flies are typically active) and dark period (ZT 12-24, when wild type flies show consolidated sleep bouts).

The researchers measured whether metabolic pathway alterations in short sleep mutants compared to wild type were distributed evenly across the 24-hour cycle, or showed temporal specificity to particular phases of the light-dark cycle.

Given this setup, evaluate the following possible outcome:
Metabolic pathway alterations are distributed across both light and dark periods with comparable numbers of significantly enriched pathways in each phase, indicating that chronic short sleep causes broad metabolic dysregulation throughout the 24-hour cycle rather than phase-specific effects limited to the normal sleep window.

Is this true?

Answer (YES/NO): NO